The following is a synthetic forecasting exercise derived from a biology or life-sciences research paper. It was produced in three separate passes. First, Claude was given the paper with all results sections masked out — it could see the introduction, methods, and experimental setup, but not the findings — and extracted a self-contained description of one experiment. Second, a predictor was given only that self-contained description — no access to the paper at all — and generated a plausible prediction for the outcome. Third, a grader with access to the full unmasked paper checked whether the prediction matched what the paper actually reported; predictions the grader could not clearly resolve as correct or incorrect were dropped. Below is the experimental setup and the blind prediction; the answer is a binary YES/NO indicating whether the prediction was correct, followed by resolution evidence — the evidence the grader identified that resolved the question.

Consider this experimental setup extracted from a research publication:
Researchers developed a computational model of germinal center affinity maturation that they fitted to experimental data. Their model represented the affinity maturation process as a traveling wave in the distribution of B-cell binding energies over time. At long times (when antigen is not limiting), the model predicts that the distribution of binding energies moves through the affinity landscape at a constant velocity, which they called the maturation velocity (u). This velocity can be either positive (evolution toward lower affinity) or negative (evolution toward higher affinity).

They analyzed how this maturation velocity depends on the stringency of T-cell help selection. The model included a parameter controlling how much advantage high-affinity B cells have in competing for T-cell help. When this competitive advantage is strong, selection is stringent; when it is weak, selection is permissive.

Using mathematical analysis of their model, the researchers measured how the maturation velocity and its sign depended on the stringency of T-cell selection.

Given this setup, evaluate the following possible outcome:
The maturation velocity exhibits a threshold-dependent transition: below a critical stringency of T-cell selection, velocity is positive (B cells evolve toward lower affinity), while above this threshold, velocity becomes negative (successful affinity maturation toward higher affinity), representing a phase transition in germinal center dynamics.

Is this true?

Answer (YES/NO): YES